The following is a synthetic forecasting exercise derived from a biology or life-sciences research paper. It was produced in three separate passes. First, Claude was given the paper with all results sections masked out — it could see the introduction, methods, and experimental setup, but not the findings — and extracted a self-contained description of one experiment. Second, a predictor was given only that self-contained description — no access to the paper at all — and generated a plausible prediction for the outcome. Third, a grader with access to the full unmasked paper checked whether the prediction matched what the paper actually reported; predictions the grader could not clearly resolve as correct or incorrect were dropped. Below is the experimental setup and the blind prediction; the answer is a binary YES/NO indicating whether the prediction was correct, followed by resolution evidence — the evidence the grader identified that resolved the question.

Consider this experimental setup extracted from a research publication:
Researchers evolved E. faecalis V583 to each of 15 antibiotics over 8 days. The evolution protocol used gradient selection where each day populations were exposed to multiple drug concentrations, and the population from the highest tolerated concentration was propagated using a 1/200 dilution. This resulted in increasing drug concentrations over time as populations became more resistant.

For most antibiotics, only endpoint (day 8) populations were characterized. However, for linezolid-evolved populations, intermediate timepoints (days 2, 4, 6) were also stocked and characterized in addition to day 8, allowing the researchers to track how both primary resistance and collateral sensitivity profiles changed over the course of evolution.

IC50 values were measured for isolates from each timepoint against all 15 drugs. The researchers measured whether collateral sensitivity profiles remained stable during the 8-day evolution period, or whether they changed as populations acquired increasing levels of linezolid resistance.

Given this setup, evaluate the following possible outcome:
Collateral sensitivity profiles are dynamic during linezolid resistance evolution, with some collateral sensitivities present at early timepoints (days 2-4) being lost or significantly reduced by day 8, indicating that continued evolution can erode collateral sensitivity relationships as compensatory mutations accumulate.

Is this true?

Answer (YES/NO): YES